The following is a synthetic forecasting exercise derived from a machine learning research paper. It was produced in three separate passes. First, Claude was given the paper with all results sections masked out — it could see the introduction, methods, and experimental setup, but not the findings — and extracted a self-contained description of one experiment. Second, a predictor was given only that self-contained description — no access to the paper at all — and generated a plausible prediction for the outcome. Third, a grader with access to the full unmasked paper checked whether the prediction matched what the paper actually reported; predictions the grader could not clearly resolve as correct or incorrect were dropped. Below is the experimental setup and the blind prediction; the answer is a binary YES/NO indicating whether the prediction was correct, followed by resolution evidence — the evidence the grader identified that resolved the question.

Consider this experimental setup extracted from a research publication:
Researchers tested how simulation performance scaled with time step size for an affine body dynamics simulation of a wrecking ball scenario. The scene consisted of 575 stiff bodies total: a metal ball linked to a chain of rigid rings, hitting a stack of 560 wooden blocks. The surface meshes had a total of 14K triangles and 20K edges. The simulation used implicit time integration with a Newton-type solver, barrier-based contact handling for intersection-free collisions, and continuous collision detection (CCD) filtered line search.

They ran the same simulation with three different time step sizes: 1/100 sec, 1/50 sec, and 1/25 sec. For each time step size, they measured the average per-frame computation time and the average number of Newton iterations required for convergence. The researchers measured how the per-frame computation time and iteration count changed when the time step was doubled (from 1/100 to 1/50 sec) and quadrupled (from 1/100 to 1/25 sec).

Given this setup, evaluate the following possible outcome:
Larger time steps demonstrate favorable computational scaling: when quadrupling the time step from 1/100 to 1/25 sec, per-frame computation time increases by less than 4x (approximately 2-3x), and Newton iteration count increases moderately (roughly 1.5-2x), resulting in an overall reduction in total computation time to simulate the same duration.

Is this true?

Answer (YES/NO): NO